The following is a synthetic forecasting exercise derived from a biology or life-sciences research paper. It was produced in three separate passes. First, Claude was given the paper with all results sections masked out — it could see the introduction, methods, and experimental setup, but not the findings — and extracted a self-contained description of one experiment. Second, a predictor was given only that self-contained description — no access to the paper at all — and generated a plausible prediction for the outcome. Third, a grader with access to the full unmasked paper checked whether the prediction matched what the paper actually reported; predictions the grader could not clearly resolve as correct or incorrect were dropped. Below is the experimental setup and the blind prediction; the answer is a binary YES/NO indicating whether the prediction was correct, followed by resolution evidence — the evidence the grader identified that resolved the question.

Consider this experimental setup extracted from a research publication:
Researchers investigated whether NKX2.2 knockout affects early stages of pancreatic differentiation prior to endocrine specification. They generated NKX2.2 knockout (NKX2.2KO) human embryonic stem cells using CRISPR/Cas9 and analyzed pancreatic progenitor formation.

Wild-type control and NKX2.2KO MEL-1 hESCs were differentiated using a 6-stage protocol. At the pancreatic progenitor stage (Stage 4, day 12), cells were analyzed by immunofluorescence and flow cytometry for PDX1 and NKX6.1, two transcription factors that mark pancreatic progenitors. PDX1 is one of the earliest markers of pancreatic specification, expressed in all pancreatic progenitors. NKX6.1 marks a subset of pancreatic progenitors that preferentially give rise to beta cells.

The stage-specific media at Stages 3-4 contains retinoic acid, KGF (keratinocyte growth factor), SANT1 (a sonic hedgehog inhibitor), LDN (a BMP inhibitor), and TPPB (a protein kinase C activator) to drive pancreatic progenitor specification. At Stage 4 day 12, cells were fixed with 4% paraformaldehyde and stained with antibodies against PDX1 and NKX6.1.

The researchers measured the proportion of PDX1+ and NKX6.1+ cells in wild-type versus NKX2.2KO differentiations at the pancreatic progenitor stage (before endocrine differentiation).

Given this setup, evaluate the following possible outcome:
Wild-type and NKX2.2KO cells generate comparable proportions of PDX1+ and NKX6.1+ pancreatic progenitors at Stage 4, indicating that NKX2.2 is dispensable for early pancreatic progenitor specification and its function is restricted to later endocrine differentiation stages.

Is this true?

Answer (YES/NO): YES